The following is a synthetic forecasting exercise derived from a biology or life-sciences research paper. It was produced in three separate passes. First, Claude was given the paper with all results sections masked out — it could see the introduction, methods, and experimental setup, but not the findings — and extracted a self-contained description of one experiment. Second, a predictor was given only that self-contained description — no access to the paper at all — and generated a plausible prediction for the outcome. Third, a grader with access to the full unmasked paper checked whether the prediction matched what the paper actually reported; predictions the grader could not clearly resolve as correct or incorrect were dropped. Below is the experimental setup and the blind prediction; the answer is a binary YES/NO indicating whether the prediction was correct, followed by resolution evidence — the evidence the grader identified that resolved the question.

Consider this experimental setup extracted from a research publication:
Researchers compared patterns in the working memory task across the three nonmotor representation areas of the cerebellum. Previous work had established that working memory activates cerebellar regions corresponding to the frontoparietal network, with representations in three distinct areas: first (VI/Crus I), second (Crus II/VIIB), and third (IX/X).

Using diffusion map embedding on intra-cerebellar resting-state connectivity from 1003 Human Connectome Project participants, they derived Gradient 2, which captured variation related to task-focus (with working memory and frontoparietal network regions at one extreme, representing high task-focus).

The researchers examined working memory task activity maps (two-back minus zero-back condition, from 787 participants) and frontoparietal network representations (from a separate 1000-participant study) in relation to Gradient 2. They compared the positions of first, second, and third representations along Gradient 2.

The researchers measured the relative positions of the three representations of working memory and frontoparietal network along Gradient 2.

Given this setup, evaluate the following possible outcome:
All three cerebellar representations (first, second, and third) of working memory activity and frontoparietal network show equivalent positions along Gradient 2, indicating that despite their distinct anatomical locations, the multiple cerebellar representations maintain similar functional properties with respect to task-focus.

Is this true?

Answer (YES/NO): NO